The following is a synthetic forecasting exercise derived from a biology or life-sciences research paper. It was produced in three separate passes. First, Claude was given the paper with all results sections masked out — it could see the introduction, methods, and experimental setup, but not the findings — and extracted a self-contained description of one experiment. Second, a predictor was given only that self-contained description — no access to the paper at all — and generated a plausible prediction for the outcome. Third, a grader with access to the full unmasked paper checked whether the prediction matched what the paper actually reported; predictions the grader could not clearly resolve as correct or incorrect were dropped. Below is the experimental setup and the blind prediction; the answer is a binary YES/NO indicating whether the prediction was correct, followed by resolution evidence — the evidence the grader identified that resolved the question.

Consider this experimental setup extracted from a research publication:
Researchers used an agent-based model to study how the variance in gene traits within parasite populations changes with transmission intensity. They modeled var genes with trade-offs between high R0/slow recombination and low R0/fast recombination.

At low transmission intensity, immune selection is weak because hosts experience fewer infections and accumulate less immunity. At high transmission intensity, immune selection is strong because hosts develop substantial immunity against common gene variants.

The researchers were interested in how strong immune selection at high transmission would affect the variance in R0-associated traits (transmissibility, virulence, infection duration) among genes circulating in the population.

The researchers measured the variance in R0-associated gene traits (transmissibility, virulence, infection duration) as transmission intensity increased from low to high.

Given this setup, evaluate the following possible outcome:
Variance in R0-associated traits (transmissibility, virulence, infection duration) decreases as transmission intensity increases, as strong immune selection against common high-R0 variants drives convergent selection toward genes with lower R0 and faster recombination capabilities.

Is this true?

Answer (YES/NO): YES